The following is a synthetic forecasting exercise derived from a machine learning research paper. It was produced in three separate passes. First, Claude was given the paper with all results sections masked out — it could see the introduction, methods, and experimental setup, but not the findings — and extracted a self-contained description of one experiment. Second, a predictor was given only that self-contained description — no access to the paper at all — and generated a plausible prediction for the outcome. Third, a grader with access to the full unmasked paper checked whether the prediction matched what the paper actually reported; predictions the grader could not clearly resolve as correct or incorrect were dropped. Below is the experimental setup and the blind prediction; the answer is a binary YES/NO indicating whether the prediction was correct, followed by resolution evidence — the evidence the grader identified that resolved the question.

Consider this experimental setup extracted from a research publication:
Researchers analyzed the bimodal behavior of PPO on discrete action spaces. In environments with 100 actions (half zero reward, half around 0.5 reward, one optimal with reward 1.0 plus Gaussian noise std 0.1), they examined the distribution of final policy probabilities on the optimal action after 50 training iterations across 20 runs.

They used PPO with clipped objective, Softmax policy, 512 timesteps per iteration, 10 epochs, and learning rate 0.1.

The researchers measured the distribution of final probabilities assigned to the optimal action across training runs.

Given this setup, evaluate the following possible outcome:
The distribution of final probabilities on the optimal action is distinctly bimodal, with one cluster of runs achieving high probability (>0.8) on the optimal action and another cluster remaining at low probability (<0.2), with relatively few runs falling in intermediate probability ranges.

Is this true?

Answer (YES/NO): YES